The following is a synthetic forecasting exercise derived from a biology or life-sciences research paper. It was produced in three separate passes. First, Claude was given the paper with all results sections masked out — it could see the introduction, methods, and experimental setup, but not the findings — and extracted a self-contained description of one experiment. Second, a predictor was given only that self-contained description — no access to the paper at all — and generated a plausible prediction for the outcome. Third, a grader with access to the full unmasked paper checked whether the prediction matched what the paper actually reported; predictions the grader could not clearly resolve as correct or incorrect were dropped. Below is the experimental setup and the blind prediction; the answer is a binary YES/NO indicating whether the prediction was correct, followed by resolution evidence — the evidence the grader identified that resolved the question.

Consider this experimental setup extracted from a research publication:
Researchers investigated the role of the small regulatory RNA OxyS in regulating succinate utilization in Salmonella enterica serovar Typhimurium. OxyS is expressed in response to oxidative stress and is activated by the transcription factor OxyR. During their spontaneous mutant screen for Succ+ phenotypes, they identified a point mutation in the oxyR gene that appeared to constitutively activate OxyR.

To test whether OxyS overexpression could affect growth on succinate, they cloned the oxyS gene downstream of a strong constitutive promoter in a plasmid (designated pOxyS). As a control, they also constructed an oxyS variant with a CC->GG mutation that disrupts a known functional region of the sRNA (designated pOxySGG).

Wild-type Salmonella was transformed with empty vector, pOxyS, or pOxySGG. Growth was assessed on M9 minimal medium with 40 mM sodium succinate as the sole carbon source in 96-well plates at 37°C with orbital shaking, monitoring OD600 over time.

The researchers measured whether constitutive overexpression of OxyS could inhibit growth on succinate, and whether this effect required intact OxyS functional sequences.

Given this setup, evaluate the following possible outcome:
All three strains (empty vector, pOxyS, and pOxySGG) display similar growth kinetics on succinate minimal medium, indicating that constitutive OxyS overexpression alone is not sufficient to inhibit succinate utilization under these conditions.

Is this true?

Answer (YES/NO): NO